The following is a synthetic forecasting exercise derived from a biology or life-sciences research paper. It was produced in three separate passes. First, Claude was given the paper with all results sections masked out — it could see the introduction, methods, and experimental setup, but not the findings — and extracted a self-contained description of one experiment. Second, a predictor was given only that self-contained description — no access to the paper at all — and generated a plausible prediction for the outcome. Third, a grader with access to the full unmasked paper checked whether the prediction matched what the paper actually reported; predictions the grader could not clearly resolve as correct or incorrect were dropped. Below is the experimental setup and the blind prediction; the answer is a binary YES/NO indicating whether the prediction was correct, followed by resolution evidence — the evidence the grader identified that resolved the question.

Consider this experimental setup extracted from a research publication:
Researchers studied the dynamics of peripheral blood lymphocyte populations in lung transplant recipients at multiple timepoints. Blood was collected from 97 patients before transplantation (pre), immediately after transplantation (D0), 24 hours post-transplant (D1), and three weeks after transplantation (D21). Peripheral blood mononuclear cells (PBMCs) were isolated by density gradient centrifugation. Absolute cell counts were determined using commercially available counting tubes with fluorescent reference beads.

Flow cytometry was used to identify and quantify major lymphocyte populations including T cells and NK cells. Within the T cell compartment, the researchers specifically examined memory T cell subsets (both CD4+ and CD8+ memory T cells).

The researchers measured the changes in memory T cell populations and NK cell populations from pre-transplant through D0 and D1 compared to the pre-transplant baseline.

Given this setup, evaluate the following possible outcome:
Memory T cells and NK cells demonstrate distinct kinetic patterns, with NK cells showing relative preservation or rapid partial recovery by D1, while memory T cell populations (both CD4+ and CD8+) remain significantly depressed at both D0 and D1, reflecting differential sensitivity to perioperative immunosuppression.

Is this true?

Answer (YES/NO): NO